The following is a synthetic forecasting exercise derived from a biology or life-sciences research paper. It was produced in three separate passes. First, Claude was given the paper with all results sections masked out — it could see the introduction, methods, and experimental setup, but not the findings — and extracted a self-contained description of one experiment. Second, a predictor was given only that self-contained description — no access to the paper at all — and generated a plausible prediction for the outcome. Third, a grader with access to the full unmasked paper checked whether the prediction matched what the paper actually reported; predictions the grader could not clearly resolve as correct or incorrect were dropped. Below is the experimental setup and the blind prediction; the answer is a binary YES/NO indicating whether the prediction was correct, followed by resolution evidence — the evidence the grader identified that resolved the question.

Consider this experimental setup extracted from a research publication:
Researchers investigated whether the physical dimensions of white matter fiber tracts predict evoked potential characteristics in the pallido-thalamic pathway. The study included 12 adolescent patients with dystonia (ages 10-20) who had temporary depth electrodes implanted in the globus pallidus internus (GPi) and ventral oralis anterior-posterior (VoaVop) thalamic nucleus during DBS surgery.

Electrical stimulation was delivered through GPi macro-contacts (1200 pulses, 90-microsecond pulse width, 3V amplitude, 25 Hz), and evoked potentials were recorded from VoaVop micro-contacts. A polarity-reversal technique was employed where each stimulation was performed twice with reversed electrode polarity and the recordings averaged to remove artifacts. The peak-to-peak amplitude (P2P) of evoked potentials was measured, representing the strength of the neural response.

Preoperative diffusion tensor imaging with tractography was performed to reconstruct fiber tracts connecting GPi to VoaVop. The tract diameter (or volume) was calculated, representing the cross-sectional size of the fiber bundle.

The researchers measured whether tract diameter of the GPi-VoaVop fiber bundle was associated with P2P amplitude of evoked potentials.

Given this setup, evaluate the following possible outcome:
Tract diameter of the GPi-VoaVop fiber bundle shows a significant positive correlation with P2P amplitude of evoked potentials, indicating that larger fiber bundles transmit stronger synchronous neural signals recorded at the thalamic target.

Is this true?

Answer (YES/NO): YES